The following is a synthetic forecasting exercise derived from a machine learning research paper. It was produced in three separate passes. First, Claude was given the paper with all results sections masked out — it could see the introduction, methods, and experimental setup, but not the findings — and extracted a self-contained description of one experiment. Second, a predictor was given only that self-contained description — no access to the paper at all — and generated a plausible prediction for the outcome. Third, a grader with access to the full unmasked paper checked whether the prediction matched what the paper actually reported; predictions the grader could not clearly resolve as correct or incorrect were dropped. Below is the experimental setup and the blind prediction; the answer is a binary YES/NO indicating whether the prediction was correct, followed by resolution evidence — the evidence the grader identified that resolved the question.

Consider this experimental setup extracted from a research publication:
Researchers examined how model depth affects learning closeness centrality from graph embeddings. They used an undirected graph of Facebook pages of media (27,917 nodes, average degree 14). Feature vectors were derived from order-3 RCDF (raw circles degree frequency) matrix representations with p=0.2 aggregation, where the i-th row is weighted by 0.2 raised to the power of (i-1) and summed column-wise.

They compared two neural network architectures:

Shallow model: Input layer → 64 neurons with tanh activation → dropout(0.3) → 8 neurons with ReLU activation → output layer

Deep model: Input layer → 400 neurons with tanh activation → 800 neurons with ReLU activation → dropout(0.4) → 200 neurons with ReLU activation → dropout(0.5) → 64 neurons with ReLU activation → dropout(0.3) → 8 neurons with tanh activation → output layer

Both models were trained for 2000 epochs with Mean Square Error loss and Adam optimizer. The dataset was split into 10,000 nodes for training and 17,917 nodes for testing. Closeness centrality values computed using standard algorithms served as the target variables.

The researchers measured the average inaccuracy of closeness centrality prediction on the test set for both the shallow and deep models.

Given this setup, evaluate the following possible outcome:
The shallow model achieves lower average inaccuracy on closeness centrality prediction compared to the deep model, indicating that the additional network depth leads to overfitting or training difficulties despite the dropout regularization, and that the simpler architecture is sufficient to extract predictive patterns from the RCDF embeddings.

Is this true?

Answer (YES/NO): YES